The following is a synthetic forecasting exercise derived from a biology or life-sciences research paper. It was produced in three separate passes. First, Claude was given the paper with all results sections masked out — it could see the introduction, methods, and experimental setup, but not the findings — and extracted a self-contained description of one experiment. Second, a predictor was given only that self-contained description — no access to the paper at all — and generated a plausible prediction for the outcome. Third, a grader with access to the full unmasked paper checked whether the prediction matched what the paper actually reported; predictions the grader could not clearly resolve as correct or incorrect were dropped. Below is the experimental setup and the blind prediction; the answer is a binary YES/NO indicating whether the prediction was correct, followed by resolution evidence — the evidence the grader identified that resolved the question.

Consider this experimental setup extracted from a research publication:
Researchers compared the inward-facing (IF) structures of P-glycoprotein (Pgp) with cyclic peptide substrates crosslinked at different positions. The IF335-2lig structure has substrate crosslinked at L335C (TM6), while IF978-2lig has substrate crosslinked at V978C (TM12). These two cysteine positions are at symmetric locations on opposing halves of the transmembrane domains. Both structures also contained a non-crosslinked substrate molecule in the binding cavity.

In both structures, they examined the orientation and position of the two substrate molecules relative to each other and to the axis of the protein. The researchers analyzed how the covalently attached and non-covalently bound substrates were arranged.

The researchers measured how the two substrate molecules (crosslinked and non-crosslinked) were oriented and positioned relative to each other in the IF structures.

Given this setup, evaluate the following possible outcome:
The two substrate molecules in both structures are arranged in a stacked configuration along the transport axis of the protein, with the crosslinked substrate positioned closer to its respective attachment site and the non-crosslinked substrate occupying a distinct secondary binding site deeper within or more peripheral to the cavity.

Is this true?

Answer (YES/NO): NO